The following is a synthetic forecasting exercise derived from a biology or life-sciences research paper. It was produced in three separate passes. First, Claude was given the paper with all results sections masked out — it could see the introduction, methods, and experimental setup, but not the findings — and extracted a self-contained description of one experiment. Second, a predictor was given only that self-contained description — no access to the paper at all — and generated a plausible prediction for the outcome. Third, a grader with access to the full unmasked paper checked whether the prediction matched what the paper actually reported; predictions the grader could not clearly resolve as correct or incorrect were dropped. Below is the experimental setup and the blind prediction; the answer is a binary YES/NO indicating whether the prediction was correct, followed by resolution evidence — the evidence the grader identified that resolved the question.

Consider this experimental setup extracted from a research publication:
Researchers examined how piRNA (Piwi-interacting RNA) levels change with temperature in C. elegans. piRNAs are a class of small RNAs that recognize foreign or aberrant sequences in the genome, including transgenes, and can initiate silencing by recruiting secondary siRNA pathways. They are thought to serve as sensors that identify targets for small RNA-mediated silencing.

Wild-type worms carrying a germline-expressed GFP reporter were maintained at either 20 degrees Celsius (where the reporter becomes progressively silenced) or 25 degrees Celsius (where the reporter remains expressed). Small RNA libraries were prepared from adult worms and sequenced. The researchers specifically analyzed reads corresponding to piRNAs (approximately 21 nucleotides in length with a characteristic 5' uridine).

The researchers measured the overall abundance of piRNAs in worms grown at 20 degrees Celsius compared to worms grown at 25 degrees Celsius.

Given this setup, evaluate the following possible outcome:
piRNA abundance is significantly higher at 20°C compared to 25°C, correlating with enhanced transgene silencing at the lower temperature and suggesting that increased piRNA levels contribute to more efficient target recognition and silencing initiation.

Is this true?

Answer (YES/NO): YES